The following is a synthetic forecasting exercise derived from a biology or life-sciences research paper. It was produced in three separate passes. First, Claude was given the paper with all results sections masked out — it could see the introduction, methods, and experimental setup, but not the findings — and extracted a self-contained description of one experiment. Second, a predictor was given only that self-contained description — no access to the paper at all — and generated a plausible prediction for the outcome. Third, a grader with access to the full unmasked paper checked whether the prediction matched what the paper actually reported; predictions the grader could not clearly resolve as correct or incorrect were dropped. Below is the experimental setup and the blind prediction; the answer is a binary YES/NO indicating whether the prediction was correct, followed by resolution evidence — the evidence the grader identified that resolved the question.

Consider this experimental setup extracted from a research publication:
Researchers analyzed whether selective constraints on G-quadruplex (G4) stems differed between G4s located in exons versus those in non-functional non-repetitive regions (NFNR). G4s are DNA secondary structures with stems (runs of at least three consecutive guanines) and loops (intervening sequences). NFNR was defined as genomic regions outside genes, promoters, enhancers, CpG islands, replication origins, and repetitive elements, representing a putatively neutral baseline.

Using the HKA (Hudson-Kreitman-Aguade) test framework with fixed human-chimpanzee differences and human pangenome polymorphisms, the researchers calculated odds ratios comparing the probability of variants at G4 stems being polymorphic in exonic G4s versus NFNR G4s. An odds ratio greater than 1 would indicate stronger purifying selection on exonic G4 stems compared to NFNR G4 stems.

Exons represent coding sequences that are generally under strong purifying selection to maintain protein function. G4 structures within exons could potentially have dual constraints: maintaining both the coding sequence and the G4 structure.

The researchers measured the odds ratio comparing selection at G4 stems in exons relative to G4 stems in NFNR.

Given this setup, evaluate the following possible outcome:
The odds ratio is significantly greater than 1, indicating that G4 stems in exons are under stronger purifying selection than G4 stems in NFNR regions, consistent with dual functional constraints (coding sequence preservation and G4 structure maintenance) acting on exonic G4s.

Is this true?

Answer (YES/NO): NO